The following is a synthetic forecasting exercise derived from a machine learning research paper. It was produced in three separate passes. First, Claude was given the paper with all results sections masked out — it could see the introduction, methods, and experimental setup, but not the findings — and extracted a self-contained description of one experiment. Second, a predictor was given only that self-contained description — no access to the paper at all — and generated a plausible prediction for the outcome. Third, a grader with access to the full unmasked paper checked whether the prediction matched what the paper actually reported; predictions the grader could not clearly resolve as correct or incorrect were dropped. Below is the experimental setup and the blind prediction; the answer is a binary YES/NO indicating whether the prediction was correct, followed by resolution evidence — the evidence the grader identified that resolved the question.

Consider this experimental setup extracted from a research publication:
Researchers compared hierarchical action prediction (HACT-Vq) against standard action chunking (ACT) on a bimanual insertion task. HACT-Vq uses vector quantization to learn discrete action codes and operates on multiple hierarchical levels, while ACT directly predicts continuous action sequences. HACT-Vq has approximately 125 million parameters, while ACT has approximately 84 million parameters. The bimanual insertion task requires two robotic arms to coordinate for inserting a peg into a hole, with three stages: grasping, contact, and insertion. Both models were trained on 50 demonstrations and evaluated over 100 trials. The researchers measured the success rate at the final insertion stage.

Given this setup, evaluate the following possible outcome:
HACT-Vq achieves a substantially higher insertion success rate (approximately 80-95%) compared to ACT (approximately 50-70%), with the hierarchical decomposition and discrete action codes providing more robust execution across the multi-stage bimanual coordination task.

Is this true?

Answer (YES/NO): NO